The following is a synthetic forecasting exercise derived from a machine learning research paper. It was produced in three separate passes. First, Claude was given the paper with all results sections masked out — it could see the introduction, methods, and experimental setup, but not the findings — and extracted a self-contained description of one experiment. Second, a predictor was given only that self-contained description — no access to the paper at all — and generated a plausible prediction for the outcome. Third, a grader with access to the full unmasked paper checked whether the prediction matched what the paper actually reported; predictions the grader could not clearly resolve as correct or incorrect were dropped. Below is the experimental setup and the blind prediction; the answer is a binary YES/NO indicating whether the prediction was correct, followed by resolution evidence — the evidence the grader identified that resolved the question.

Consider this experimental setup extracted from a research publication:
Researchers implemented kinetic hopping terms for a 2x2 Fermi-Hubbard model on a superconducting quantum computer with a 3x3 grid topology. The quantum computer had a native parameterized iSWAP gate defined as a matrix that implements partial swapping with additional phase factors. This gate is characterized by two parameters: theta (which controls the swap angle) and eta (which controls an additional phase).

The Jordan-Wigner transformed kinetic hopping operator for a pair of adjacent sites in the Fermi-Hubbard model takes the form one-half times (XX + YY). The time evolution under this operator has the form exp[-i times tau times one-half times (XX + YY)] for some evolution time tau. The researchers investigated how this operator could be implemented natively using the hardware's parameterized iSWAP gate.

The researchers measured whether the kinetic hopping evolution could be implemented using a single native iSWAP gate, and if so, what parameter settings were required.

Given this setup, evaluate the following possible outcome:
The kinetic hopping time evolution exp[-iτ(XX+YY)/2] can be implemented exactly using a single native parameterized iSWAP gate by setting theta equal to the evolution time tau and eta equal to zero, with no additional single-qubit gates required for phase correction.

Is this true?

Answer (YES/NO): NO